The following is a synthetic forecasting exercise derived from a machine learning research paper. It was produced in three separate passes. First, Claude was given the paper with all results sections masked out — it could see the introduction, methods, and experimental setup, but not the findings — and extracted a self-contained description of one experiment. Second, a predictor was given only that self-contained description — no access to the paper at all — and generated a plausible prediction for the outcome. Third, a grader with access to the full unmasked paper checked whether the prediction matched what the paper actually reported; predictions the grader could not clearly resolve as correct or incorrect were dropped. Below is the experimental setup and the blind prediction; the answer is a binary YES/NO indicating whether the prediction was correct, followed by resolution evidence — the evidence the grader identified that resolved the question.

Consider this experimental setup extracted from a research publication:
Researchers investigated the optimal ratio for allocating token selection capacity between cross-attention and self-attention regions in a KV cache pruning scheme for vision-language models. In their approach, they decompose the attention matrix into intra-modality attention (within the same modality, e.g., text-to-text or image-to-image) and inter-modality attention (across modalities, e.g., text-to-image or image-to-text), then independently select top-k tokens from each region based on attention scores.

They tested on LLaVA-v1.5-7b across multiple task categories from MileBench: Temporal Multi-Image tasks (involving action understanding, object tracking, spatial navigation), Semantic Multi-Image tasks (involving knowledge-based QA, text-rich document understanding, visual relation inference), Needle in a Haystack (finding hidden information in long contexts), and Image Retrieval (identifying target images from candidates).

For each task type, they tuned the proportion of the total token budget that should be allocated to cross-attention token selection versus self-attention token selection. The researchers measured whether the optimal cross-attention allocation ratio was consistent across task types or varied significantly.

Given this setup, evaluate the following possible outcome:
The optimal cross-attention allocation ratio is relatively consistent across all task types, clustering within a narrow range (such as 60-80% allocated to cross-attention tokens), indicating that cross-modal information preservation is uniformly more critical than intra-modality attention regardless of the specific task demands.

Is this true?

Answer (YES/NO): NO